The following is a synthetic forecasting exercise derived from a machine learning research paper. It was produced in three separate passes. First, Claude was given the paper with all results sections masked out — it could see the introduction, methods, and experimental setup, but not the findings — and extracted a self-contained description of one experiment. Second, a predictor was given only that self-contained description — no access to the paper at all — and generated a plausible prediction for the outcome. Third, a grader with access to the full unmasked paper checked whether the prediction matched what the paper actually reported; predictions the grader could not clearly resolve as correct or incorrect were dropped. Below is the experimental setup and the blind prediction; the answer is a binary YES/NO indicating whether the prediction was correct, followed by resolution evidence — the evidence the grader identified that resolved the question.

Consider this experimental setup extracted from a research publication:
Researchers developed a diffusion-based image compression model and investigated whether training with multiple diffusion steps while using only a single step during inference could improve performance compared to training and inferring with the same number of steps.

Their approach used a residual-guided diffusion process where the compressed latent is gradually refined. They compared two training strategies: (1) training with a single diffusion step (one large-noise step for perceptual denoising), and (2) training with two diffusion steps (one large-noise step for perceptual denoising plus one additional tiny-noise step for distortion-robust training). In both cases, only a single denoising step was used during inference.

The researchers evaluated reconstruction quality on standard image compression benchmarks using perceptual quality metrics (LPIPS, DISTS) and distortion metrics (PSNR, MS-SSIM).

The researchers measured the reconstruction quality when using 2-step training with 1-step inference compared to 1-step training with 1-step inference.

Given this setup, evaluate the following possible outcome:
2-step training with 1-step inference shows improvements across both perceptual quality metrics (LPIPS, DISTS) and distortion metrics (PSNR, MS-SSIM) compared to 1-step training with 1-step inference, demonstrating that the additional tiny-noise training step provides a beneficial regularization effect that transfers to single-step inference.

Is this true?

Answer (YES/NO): NO